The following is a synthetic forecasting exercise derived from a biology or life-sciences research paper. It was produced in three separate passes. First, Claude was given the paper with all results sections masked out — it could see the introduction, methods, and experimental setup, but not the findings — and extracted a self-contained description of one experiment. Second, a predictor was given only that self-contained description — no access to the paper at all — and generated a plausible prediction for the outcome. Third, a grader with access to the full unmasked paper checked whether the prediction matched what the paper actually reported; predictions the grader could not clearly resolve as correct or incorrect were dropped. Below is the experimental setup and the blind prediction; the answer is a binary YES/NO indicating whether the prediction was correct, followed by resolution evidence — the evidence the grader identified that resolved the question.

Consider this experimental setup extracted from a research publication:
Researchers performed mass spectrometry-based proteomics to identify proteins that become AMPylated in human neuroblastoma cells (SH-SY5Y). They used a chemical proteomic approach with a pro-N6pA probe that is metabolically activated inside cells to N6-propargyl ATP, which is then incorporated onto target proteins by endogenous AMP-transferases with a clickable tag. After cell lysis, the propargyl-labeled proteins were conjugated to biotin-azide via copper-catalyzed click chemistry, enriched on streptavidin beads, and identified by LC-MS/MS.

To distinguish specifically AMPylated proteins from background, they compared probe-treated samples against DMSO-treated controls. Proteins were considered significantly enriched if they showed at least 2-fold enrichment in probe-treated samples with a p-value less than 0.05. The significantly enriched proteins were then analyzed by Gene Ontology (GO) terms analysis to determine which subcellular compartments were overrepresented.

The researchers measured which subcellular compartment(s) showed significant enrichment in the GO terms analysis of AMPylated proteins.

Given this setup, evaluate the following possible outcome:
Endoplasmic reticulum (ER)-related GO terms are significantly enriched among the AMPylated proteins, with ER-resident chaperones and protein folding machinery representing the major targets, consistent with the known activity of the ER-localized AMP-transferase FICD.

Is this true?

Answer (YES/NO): NO